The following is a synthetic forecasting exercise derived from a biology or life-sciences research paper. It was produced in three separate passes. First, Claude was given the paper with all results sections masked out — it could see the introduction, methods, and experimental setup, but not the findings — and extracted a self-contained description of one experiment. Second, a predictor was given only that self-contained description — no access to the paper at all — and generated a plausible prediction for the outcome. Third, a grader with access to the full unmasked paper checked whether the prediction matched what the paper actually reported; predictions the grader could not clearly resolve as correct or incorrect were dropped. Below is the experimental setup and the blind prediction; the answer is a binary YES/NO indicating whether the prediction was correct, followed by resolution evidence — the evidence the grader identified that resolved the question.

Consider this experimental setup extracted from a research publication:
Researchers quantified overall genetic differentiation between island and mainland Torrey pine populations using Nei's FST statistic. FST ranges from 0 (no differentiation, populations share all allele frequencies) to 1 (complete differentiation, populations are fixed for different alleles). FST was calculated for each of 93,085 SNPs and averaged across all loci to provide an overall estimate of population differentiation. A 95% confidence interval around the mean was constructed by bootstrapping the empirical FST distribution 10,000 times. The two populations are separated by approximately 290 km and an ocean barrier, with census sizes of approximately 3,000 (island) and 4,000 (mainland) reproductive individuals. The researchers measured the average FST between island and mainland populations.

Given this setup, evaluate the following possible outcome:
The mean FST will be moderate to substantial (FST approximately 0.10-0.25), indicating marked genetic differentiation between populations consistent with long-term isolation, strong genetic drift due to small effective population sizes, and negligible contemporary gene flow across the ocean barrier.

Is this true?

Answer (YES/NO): NO